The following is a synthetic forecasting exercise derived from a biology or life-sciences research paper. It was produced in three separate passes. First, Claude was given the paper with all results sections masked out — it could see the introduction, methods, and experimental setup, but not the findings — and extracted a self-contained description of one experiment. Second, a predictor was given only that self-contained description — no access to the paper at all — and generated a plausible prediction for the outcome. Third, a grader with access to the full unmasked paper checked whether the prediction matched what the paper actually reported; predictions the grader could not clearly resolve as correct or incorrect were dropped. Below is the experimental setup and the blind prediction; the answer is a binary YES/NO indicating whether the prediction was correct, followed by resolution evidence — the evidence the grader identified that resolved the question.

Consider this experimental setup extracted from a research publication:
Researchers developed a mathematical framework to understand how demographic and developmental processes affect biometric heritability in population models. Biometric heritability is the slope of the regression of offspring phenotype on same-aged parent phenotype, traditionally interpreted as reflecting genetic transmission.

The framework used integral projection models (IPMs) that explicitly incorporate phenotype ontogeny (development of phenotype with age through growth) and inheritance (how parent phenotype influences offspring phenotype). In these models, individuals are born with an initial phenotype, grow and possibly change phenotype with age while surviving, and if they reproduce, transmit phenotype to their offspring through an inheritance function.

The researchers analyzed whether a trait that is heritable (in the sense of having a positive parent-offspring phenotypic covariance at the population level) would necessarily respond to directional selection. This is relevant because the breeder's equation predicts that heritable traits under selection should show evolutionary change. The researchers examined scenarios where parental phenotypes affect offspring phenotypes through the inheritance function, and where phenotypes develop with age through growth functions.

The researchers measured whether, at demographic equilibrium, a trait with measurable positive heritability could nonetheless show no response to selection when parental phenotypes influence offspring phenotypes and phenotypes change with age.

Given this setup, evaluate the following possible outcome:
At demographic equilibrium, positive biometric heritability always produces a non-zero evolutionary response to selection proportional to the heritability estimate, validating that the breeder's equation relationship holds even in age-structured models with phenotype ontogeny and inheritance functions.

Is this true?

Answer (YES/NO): NO